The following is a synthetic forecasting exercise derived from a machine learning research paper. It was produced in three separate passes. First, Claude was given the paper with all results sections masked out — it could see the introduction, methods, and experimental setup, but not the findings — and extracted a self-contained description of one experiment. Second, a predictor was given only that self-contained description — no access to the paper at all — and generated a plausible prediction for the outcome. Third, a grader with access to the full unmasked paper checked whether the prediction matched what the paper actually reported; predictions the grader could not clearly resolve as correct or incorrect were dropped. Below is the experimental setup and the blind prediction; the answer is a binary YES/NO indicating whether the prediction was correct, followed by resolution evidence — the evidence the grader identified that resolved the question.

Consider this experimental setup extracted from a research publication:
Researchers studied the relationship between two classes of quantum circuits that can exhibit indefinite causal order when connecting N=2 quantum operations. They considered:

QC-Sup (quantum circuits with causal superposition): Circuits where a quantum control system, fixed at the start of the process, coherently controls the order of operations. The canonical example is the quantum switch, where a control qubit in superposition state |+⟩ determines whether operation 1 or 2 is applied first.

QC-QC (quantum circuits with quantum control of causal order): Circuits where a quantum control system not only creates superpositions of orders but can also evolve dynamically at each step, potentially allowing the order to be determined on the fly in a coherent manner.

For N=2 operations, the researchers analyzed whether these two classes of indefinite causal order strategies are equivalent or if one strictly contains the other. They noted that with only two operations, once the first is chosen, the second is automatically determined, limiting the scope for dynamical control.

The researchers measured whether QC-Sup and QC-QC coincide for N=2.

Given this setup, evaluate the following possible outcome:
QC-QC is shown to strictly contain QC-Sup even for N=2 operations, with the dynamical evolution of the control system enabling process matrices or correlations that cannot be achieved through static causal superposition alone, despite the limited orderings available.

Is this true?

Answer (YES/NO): NO